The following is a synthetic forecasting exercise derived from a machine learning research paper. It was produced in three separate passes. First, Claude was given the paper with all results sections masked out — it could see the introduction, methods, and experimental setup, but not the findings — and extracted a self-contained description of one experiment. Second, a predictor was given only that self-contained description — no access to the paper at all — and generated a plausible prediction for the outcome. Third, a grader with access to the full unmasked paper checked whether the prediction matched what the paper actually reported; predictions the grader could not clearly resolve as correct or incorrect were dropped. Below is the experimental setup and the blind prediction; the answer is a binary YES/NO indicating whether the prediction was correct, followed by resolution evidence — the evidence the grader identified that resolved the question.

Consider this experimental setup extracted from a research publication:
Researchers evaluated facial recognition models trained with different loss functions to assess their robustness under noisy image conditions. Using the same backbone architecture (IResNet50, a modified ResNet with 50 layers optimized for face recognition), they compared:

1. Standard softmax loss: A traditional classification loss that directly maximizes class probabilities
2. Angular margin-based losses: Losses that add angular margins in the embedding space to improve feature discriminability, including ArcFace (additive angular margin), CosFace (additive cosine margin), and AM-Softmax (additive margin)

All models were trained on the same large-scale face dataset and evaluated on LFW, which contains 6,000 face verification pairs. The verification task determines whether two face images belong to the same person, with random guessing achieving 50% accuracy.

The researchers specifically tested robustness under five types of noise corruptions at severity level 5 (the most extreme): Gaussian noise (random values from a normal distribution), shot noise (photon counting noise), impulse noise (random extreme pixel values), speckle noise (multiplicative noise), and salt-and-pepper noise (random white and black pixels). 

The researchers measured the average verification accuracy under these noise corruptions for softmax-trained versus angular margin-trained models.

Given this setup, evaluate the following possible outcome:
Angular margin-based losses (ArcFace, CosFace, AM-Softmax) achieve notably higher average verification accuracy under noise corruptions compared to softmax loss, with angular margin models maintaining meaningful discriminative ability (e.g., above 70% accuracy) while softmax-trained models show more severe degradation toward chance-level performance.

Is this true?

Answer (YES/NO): NO